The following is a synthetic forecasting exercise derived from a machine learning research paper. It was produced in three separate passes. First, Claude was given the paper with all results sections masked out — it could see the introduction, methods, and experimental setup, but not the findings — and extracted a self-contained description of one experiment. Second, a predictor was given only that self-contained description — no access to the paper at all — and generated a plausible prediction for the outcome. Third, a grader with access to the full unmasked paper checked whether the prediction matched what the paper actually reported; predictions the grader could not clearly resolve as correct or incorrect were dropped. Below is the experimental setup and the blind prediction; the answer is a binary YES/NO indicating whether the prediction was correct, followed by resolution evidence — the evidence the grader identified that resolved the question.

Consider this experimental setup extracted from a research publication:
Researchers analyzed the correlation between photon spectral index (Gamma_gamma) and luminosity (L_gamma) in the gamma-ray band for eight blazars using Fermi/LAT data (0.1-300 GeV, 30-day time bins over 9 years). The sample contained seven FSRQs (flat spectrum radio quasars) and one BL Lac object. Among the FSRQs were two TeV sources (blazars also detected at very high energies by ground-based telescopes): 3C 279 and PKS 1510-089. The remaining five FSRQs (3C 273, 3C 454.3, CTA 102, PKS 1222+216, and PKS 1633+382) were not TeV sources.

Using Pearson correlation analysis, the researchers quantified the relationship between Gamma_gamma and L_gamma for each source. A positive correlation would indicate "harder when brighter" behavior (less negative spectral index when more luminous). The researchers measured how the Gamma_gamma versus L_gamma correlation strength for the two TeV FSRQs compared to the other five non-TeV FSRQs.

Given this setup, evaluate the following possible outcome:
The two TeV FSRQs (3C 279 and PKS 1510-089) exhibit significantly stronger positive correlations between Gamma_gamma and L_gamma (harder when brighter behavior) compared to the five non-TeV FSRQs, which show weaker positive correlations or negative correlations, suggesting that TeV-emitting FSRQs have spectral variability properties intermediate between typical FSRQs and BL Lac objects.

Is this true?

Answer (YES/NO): NO